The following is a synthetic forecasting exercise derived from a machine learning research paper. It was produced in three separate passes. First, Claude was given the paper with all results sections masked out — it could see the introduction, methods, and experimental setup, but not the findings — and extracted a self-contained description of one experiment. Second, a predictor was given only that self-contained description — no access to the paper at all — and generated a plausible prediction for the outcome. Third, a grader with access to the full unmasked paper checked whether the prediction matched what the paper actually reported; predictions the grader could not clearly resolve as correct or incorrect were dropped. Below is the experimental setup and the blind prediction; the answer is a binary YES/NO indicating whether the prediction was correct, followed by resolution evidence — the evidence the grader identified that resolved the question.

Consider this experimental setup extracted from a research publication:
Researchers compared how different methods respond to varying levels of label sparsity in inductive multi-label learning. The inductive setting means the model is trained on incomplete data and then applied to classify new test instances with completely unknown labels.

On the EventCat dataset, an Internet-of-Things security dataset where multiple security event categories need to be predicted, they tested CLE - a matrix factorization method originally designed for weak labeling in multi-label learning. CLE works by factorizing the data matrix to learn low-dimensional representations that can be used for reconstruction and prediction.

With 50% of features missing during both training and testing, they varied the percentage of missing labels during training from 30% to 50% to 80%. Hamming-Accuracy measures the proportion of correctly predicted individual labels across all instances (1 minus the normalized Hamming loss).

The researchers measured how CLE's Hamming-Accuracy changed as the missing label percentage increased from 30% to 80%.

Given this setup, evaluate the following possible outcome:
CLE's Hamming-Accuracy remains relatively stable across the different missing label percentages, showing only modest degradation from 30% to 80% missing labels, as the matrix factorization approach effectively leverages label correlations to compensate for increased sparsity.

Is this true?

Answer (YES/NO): NO